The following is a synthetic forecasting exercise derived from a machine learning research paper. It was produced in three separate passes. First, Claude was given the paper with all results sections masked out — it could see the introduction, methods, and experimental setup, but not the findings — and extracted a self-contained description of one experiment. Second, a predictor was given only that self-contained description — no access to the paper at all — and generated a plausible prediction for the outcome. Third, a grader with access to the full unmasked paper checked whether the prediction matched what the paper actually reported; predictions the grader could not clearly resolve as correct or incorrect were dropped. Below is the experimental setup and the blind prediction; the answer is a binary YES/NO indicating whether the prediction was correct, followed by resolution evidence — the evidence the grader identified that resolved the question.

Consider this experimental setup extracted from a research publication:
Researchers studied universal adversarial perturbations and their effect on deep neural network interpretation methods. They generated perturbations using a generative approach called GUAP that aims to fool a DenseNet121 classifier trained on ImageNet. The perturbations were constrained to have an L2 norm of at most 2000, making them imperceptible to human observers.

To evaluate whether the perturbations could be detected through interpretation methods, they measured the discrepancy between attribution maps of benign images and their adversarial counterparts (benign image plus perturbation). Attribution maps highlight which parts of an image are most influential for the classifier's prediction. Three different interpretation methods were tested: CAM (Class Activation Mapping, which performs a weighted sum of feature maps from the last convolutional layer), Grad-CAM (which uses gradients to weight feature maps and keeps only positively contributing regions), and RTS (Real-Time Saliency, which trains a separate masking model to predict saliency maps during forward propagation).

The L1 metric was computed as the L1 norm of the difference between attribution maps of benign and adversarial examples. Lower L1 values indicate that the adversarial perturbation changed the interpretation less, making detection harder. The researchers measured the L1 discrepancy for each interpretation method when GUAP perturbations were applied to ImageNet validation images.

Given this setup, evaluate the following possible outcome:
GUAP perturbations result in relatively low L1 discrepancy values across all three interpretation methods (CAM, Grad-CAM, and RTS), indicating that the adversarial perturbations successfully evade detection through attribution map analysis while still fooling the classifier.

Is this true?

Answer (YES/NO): NO